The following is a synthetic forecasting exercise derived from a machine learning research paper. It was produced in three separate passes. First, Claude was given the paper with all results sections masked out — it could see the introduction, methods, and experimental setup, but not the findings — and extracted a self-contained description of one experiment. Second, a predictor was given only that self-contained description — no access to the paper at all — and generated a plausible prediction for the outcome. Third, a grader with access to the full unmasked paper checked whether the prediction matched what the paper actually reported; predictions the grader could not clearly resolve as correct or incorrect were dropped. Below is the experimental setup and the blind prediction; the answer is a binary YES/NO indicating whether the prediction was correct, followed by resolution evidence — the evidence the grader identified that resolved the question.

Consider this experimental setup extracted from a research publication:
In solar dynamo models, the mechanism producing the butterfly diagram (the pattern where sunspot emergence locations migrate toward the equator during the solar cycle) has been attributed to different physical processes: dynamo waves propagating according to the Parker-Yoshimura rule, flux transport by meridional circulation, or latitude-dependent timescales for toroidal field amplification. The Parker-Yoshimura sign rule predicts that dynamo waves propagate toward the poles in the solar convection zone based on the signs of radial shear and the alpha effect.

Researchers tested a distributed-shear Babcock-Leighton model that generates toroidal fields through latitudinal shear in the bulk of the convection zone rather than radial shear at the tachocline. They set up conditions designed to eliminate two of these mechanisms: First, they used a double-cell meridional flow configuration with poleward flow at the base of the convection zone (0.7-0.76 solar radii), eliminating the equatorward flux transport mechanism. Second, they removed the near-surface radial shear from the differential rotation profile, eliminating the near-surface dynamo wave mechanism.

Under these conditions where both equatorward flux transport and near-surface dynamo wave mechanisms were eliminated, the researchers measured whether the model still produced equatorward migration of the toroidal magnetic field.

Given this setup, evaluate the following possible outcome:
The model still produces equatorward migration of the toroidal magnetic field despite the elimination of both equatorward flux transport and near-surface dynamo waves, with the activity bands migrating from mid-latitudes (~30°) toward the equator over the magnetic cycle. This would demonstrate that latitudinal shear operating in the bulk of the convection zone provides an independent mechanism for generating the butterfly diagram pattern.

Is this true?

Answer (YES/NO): NO